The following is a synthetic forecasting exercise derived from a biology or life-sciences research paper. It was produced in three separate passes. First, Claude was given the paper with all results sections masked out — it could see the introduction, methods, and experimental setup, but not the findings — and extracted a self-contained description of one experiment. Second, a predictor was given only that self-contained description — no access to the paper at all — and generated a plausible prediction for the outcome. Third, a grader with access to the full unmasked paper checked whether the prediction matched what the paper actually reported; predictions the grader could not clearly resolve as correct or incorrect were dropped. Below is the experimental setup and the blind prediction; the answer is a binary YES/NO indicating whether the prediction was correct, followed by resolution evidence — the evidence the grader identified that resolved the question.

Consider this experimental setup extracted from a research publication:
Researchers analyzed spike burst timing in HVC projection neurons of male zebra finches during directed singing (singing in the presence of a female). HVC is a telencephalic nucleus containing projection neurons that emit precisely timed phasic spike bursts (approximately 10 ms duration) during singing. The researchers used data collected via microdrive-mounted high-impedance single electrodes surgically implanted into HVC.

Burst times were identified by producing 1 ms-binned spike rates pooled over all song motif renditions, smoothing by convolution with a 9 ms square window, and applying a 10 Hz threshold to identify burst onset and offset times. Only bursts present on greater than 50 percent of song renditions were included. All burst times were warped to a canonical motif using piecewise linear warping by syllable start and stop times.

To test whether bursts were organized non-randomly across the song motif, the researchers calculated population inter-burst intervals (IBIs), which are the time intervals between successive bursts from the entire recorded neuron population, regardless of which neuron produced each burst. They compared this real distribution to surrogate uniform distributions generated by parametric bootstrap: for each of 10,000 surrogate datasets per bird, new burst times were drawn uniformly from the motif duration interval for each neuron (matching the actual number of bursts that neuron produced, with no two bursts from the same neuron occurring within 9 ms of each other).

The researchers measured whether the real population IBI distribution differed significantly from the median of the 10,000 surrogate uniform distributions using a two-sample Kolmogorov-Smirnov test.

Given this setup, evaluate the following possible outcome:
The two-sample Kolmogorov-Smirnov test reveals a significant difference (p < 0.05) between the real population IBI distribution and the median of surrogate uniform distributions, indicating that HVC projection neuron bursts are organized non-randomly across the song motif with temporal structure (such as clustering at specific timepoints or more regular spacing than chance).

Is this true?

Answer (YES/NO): NO